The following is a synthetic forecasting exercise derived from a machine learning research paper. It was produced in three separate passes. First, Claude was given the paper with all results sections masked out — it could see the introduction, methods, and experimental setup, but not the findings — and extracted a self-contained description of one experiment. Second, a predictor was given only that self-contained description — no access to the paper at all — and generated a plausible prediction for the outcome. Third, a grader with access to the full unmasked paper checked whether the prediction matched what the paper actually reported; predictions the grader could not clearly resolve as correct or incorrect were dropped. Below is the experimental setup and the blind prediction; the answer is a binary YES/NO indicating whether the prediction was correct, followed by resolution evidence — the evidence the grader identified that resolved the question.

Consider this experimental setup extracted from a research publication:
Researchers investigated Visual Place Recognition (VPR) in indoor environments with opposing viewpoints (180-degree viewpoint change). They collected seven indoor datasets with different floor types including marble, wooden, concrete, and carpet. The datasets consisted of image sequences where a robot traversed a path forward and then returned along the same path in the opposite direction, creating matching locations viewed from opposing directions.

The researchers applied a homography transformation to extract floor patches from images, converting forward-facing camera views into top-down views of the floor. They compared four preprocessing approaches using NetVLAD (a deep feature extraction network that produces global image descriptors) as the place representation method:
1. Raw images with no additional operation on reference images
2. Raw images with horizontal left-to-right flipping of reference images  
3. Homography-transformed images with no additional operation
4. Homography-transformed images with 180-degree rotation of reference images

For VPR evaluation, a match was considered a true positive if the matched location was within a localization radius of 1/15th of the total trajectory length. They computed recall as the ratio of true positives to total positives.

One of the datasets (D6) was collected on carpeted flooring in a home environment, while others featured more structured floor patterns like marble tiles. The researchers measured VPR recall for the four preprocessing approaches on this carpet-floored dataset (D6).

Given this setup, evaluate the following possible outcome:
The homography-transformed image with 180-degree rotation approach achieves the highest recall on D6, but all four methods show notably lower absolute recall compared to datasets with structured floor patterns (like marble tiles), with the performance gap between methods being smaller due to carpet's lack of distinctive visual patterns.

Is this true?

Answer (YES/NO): NO